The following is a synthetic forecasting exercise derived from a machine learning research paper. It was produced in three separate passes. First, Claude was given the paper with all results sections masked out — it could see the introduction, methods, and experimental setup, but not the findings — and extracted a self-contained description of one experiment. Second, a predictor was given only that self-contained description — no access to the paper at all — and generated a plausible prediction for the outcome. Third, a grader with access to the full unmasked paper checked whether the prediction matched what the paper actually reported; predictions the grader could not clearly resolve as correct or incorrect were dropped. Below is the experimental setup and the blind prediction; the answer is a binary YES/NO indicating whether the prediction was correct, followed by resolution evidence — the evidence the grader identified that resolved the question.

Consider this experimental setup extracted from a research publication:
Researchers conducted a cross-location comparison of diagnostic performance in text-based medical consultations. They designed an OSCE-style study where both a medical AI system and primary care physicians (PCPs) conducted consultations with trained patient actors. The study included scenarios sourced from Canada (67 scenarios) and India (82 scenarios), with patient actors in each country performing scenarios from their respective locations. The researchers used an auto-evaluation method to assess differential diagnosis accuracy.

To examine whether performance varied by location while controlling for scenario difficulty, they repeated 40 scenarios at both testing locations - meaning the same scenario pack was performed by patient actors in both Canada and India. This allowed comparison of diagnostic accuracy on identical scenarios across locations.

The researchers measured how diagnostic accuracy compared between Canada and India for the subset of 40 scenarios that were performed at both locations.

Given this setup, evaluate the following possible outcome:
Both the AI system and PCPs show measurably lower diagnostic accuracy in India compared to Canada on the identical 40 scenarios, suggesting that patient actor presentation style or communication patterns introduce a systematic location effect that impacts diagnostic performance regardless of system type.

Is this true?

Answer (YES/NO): NO